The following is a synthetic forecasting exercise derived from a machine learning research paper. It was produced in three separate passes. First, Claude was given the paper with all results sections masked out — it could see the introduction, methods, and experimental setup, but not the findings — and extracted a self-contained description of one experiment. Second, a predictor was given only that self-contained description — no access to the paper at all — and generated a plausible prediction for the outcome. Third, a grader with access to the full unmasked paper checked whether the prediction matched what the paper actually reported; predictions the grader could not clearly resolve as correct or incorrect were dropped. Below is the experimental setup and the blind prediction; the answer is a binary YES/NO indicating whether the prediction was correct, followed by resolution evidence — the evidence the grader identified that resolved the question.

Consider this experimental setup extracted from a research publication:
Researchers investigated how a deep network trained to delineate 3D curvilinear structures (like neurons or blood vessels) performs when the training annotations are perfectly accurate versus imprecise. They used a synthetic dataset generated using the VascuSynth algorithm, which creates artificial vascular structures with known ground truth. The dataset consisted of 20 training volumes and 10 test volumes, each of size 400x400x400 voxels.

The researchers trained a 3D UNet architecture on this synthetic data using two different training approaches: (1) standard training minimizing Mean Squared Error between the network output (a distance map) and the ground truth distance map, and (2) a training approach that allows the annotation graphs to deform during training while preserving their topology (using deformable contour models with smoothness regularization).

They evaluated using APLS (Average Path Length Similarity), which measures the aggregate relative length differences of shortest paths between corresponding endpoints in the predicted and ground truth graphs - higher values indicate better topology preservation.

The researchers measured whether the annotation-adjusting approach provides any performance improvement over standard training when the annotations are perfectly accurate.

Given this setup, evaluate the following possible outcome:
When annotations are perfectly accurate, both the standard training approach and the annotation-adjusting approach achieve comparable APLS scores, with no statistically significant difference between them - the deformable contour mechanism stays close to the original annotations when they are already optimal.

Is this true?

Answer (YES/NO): YES